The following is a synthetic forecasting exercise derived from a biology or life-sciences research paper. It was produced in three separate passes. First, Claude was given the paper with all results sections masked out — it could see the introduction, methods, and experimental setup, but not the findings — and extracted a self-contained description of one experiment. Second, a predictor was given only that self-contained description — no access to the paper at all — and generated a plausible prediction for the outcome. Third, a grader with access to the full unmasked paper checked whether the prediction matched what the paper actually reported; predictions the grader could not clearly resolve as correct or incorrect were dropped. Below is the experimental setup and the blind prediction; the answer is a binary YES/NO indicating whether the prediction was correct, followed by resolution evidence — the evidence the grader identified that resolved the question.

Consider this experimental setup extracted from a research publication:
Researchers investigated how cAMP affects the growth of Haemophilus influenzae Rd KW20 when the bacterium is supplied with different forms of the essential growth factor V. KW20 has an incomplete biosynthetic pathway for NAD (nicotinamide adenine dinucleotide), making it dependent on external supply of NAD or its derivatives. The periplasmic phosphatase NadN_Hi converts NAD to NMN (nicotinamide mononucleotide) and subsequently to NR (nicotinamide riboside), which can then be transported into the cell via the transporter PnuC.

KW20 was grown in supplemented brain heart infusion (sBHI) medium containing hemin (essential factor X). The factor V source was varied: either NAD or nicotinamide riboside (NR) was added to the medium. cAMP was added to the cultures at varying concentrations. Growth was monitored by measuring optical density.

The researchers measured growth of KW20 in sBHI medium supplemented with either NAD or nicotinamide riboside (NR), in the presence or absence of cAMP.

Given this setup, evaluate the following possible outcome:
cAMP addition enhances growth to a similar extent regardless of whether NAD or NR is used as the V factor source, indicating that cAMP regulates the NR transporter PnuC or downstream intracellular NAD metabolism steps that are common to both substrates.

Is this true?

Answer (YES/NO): NO